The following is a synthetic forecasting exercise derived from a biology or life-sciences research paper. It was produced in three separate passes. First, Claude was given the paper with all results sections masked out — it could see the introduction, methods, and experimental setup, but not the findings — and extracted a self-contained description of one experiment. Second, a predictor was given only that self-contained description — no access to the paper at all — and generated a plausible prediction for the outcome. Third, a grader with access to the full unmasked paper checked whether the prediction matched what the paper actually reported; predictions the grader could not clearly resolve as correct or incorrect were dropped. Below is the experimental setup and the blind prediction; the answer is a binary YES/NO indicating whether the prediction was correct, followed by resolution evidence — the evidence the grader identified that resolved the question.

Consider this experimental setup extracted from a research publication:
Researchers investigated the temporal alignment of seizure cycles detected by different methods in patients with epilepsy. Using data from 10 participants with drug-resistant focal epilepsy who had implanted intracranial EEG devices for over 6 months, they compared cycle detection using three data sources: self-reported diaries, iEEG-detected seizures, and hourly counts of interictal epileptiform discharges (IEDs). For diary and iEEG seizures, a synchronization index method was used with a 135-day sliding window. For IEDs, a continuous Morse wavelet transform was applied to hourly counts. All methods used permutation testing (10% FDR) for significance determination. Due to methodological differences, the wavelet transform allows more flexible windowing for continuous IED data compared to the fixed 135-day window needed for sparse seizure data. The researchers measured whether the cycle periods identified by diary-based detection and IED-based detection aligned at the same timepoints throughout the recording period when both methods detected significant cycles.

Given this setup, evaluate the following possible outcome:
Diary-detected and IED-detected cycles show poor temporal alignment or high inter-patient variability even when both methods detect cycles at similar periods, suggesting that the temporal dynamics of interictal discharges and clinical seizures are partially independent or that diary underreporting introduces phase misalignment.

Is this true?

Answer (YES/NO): YES